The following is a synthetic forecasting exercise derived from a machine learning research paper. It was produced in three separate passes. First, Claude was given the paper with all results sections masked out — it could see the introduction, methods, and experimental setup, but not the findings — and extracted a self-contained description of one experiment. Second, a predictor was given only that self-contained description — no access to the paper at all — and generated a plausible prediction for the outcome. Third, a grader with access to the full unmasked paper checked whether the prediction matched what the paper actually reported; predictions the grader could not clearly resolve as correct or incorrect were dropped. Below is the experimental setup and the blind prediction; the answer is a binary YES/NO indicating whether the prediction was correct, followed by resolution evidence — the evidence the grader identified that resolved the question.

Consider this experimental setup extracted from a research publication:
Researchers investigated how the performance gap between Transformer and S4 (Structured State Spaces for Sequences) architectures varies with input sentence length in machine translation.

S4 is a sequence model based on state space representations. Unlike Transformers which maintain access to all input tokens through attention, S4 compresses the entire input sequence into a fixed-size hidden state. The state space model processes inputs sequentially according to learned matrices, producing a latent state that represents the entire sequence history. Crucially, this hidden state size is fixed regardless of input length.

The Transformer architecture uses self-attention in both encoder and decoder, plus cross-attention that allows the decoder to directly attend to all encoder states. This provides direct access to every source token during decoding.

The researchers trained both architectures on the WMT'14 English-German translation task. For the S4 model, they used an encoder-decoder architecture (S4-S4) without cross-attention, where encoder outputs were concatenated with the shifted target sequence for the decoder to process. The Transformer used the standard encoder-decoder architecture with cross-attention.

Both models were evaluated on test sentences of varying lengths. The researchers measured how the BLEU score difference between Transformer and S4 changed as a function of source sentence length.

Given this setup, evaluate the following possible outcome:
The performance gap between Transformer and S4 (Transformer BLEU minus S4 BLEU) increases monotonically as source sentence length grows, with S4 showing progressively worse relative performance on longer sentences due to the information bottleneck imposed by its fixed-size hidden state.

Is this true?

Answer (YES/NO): YES